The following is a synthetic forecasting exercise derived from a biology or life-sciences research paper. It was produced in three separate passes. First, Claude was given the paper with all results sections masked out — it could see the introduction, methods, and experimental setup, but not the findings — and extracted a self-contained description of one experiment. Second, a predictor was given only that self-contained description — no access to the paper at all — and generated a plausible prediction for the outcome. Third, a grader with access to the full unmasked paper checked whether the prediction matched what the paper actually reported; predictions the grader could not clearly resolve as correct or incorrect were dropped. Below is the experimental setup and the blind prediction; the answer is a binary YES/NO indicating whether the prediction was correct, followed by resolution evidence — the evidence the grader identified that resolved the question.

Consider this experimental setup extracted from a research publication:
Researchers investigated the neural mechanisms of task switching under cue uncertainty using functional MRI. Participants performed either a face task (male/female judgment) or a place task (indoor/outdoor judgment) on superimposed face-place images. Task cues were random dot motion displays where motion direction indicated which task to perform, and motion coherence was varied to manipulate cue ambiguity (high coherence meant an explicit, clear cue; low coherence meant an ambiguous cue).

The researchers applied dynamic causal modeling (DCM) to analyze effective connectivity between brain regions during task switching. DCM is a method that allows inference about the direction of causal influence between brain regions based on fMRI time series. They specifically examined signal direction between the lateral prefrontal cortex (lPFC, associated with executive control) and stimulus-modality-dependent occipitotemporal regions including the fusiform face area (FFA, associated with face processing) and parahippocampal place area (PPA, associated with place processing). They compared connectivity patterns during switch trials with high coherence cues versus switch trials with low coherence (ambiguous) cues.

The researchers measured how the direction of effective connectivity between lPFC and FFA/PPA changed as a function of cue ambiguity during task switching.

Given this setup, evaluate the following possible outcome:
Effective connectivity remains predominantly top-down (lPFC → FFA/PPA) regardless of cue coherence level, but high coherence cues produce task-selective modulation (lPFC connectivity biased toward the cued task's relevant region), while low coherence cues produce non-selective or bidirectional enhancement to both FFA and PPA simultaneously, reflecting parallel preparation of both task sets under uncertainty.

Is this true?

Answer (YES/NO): NO